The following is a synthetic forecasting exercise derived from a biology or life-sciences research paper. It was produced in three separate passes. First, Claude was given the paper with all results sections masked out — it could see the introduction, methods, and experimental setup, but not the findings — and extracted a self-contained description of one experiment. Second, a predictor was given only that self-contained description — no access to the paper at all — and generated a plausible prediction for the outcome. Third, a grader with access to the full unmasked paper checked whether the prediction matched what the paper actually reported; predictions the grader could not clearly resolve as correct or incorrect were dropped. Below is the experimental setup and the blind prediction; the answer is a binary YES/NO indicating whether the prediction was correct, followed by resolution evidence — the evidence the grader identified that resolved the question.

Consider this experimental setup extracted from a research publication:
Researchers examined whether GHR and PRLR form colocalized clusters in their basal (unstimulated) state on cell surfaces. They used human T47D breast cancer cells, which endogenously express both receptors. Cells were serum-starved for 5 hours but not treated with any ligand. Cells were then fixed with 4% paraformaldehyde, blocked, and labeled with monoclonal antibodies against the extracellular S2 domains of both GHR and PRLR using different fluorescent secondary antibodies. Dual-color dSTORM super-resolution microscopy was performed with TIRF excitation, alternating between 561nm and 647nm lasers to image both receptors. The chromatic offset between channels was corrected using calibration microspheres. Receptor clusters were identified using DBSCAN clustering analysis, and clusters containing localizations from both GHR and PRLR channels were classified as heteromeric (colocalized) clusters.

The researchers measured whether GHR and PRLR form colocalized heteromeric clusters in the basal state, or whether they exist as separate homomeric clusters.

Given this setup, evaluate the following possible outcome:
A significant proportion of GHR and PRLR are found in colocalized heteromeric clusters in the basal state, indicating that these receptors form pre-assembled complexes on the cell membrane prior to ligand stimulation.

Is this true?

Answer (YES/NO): YES